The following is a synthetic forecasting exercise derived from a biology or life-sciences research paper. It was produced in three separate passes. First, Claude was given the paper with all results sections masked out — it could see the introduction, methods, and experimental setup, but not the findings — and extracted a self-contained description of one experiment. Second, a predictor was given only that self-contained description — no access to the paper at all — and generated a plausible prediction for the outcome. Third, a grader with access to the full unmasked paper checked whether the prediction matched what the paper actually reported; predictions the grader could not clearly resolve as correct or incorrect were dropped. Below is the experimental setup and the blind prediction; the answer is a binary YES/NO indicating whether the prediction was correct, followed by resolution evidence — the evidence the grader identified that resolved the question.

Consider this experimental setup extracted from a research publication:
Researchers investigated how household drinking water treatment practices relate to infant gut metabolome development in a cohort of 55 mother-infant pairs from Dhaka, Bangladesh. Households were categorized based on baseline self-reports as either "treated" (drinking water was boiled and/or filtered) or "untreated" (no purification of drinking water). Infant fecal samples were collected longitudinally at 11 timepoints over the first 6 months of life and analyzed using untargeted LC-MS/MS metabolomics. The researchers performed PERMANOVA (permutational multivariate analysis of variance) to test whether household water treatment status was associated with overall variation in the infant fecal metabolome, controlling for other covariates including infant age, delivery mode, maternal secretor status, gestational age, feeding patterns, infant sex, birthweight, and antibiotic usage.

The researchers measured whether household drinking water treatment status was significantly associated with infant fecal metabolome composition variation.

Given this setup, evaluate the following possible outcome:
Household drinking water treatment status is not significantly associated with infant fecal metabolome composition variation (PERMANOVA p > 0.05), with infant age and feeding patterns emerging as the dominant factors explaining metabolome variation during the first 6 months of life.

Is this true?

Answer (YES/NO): NO